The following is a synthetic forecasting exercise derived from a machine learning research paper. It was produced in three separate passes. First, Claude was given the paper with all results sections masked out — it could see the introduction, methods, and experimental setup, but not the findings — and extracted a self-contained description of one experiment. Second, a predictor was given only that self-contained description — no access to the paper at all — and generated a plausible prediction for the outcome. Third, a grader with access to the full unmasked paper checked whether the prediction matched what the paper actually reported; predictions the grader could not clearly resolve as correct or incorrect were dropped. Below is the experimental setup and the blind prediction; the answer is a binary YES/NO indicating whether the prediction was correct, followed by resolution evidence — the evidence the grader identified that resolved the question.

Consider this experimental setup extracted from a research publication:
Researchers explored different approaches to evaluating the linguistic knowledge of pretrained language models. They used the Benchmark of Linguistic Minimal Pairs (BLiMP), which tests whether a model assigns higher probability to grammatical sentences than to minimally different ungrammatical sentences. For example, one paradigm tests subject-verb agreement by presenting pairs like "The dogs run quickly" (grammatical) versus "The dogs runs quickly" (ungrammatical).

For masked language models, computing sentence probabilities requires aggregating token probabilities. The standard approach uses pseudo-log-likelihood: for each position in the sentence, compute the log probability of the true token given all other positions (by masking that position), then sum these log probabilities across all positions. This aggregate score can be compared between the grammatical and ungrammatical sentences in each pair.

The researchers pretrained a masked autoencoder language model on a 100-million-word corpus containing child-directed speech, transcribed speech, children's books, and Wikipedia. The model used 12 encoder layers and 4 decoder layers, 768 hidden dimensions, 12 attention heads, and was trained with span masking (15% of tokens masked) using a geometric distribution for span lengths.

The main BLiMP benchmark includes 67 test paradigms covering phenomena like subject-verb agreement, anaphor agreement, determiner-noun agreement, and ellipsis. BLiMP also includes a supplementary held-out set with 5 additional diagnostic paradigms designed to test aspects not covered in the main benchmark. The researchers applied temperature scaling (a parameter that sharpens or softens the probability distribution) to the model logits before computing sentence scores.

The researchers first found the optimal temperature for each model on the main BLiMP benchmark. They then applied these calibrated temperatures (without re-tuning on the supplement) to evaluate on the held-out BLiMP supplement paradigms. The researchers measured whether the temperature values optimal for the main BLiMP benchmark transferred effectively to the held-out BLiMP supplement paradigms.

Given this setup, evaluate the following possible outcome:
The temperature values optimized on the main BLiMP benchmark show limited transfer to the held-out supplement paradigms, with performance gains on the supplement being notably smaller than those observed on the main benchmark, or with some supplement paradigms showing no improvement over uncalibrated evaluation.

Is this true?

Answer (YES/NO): YES